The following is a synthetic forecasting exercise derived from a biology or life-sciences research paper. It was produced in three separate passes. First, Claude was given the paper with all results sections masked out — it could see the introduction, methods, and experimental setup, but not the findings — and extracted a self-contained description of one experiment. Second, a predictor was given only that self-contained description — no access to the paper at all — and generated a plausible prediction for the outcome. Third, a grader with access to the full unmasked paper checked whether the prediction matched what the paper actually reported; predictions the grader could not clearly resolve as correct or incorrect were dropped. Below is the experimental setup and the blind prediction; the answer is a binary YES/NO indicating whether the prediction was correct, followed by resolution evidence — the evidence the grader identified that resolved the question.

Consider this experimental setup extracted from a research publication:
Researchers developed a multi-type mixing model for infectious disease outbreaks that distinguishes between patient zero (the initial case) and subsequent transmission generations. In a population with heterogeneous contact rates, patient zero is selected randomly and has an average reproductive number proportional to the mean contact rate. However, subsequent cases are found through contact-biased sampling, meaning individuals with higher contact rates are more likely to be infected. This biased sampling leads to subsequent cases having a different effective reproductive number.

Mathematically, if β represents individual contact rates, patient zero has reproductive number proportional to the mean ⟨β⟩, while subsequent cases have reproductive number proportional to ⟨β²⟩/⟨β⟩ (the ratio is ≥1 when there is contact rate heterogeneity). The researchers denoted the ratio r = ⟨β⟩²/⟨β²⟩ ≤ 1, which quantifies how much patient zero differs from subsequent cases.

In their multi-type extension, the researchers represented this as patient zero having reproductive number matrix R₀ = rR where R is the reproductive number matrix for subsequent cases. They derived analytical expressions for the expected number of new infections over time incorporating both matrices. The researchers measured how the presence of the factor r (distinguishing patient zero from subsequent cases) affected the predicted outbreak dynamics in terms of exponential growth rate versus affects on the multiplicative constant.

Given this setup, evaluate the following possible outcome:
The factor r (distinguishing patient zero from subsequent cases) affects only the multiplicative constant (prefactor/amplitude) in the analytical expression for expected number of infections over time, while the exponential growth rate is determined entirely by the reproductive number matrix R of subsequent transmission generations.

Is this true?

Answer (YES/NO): YES